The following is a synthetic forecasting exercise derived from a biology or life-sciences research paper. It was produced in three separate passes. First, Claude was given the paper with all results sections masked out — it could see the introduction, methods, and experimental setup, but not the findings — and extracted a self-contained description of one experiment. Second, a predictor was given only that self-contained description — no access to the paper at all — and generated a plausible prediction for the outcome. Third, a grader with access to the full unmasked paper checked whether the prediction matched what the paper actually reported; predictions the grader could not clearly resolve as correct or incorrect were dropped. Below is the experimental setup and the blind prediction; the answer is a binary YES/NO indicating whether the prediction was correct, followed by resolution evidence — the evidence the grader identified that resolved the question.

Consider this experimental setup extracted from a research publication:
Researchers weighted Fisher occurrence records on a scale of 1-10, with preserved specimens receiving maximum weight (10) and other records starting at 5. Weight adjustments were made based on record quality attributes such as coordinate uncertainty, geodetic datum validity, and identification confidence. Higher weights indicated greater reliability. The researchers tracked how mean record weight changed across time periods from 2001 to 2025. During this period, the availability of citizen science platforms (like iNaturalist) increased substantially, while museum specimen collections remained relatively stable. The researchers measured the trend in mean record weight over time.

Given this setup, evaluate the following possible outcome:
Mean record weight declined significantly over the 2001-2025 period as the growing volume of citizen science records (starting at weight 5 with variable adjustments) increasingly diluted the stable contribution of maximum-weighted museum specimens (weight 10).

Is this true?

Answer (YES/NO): YES